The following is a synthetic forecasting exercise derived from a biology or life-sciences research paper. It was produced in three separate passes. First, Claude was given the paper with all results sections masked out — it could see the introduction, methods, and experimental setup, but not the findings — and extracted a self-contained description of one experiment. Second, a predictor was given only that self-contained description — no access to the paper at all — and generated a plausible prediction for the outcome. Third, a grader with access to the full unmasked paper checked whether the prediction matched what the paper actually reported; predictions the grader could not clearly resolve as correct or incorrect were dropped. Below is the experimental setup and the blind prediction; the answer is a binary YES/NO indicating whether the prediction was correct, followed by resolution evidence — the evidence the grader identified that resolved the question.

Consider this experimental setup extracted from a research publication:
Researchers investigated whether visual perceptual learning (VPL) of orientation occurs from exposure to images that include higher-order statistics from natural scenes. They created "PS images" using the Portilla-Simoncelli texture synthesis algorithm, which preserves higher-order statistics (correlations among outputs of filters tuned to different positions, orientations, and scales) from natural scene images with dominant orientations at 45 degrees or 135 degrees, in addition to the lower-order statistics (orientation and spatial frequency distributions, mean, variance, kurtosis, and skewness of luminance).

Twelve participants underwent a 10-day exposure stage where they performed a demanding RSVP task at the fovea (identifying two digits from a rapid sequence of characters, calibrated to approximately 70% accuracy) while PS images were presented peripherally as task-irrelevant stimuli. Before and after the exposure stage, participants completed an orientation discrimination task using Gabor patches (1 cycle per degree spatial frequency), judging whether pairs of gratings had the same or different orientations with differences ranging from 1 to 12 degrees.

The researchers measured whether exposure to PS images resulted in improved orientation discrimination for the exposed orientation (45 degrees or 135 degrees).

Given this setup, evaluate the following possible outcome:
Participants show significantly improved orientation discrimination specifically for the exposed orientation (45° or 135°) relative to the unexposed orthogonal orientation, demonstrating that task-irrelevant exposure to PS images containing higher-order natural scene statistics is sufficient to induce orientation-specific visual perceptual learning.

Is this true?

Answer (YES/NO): YES